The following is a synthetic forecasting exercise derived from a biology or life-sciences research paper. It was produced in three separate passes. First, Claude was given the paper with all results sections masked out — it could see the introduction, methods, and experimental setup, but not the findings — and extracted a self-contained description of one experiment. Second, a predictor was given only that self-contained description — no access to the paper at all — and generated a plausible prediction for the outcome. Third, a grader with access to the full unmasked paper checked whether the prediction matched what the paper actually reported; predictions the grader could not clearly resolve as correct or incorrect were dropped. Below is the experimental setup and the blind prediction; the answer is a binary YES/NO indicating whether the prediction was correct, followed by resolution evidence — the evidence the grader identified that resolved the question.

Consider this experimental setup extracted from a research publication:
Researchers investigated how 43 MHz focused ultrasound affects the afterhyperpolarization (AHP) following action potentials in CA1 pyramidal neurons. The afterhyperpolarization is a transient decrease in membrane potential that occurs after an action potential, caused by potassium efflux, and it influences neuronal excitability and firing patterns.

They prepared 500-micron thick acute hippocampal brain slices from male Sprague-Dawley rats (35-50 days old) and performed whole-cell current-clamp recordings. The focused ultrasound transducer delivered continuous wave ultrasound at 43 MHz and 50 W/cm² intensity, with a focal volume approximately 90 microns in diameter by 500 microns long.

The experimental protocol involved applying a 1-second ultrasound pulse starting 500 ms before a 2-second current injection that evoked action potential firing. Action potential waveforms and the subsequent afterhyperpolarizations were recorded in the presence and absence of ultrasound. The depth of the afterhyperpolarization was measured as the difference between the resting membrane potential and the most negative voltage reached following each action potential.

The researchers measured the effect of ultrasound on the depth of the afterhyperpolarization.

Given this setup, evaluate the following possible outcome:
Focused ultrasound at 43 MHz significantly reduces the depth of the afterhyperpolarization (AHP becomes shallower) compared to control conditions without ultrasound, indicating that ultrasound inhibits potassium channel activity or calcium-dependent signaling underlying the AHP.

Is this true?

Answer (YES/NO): NO